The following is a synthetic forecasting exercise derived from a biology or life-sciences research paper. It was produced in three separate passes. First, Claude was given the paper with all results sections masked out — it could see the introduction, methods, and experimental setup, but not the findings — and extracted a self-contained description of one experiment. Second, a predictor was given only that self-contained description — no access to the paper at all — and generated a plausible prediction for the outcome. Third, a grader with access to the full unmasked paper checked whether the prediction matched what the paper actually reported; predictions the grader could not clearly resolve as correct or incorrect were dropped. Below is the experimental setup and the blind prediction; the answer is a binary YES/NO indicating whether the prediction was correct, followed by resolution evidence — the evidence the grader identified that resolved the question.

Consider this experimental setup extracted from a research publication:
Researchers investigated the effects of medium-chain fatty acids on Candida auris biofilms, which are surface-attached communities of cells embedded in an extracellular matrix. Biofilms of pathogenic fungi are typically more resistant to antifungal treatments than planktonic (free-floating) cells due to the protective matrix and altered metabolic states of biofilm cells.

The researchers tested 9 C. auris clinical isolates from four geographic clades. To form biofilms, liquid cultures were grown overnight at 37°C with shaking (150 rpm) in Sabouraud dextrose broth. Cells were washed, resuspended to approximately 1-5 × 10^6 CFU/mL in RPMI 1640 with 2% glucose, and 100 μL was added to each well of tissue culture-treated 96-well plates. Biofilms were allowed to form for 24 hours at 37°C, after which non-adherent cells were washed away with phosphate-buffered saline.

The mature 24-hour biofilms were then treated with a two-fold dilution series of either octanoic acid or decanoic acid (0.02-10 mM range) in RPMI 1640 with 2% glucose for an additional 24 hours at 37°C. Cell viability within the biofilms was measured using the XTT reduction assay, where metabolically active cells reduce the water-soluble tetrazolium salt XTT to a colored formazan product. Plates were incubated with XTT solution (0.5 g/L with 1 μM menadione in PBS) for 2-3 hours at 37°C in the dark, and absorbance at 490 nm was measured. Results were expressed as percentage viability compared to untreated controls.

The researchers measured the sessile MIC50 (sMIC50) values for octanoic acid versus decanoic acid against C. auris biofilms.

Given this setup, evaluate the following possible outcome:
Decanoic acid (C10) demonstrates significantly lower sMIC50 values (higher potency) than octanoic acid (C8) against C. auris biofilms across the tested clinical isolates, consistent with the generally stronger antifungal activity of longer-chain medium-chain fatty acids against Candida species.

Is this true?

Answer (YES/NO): YES